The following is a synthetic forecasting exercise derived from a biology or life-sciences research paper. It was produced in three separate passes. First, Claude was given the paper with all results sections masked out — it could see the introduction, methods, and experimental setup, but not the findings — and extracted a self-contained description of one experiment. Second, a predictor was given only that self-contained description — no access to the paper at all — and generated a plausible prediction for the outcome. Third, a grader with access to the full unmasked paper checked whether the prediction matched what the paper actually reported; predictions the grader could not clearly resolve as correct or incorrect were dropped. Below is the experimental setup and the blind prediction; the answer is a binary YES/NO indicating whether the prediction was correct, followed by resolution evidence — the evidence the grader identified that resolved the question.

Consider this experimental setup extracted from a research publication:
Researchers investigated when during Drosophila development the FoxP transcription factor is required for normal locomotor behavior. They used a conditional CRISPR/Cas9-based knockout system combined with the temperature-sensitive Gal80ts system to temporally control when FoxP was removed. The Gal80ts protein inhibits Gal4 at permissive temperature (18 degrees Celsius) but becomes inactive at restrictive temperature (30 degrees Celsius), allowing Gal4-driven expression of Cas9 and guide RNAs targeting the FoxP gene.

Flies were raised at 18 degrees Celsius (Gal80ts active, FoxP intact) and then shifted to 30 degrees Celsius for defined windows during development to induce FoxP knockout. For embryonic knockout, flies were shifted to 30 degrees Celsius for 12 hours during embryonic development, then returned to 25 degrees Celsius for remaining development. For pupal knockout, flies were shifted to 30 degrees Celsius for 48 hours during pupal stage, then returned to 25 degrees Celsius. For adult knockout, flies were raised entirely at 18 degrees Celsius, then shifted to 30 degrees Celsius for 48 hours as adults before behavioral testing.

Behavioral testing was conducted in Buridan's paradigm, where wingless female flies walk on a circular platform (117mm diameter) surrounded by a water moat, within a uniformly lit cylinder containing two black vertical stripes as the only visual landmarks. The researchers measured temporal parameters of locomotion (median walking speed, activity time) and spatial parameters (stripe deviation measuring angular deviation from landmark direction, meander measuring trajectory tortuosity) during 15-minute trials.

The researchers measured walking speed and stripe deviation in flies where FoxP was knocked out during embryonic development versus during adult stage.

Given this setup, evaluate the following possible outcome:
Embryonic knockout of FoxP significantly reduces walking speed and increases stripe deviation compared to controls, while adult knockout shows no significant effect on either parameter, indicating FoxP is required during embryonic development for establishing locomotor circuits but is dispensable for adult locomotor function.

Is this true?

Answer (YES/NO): YES